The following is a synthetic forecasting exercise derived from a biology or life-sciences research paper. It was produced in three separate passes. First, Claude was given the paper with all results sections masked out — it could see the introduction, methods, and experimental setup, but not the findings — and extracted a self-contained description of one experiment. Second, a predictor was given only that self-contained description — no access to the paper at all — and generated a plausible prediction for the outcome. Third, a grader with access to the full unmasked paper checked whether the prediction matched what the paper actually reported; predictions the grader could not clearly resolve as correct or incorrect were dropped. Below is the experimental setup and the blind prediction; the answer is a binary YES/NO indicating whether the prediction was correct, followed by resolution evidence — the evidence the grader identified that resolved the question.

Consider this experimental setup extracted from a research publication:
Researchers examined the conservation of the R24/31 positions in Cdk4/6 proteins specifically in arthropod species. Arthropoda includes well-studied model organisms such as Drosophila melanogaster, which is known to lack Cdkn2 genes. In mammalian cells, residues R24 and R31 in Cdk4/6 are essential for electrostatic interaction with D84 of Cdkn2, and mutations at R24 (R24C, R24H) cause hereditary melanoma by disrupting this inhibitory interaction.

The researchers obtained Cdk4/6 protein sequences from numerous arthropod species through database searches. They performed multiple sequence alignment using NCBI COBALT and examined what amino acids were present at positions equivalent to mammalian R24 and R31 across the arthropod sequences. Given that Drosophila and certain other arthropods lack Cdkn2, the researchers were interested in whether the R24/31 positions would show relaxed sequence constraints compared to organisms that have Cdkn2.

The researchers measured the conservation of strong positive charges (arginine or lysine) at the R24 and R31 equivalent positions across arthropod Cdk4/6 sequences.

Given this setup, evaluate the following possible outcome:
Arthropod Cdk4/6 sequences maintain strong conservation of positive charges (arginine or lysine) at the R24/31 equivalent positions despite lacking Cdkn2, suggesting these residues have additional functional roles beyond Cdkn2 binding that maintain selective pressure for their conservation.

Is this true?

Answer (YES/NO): YES